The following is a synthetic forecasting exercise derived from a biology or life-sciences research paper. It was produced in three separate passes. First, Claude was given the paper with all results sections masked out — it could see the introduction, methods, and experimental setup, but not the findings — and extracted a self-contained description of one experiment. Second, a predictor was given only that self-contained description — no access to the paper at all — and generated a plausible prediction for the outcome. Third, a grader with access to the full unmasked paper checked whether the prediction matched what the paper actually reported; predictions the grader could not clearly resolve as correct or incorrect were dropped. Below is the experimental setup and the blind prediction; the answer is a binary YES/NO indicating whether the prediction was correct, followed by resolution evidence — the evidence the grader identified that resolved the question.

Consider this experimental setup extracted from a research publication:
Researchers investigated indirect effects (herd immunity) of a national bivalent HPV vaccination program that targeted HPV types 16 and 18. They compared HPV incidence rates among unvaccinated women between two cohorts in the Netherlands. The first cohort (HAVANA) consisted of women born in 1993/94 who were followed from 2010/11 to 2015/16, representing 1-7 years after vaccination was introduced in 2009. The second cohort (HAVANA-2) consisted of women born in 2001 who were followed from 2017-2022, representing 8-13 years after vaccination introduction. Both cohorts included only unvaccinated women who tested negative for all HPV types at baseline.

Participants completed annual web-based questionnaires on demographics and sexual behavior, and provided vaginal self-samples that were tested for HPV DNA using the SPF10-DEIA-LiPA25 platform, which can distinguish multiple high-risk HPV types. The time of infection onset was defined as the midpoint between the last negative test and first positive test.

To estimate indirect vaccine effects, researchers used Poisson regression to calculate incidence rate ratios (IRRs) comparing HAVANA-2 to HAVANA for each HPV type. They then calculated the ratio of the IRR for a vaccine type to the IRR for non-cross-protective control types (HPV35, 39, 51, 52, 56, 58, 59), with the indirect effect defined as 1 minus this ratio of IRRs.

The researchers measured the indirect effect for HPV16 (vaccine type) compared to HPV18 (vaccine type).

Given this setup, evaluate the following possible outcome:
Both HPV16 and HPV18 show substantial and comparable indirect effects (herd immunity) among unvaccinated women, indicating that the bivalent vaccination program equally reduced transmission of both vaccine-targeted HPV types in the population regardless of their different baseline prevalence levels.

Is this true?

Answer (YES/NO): NO